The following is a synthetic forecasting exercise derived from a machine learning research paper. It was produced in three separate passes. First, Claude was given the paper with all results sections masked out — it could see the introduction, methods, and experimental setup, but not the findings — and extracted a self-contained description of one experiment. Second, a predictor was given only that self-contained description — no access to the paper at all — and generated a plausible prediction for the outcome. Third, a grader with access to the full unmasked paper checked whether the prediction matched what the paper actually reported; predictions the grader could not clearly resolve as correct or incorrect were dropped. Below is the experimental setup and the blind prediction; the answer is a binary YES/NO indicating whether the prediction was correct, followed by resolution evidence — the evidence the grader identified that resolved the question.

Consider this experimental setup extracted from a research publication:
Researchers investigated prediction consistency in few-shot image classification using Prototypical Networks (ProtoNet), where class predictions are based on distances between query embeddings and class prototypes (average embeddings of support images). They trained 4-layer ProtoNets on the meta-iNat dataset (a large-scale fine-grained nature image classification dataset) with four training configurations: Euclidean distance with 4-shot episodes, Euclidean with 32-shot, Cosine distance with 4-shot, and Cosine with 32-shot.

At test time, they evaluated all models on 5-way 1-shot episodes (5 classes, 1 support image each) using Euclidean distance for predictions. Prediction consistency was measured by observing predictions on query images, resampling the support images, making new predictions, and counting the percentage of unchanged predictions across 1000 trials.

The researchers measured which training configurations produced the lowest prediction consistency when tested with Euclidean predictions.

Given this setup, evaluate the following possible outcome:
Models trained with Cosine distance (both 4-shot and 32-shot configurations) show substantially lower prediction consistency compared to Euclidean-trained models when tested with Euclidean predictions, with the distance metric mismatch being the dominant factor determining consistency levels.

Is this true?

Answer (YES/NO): NO